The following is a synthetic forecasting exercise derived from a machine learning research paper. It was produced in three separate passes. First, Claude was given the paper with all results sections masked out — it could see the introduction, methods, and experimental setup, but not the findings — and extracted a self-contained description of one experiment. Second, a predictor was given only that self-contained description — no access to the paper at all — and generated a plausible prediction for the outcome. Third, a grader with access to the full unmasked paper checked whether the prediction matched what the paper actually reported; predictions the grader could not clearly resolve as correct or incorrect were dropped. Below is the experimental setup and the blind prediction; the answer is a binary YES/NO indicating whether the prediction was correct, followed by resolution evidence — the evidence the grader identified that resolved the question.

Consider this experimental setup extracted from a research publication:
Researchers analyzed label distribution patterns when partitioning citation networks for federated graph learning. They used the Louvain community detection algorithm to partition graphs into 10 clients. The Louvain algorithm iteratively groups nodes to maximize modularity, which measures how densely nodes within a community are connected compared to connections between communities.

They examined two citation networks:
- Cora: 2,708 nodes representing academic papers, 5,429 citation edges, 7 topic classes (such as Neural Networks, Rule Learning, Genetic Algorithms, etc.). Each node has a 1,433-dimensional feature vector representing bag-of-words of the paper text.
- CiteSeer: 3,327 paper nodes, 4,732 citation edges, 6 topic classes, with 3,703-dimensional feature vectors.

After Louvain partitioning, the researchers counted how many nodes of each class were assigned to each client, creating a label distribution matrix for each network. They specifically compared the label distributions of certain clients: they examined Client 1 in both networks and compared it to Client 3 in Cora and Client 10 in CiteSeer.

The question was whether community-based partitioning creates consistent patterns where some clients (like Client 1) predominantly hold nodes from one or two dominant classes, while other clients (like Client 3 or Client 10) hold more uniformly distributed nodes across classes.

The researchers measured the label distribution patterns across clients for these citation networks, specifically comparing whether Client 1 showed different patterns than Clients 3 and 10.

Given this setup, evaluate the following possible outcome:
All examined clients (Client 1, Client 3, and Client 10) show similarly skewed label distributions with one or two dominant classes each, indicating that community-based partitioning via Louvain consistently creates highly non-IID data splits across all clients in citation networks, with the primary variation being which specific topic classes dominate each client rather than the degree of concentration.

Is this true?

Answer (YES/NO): NO